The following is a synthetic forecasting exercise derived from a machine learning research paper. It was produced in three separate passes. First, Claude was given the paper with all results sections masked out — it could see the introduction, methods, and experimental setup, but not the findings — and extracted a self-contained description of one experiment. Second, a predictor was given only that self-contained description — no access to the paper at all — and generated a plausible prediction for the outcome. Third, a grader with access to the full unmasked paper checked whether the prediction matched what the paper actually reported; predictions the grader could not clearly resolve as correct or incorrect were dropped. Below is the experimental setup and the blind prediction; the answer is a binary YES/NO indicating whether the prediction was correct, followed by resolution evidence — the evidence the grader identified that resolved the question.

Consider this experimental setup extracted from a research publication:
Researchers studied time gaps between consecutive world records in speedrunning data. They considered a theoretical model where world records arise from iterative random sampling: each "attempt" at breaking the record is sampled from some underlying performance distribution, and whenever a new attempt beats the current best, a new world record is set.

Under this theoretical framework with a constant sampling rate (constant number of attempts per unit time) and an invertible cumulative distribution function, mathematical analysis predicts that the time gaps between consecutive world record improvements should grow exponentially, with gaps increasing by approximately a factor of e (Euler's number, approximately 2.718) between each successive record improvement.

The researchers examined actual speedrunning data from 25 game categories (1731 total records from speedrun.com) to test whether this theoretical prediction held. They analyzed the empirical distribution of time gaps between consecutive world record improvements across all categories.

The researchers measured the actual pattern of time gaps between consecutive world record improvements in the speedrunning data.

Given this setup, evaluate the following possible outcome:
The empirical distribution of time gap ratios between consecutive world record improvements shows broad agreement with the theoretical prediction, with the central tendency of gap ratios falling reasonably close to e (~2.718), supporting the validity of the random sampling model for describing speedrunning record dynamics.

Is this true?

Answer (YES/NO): NO